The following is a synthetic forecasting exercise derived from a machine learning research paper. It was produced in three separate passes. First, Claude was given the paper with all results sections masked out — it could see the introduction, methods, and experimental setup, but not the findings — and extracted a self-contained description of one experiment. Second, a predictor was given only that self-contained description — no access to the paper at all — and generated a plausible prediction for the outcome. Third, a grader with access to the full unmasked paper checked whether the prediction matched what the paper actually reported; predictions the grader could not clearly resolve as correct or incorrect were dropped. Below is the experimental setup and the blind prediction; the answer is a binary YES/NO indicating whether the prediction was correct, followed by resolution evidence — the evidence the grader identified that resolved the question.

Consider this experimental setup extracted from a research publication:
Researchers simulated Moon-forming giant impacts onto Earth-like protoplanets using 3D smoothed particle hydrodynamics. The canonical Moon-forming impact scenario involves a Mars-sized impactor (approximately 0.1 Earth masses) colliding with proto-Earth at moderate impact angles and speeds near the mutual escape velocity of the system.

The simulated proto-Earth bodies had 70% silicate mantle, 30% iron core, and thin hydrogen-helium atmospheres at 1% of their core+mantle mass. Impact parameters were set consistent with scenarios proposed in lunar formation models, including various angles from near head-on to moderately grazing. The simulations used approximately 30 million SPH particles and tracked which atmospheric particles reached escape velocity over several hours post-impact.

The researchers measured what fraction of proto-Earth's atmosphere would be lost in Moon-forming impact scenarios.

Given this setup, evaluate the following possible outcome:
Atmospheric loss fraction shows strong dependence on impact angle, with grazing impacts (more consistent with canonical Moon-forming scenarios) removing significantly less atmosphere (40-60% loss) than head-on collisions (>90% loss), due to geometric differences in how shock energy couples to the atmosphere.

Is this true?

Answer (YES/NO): NO